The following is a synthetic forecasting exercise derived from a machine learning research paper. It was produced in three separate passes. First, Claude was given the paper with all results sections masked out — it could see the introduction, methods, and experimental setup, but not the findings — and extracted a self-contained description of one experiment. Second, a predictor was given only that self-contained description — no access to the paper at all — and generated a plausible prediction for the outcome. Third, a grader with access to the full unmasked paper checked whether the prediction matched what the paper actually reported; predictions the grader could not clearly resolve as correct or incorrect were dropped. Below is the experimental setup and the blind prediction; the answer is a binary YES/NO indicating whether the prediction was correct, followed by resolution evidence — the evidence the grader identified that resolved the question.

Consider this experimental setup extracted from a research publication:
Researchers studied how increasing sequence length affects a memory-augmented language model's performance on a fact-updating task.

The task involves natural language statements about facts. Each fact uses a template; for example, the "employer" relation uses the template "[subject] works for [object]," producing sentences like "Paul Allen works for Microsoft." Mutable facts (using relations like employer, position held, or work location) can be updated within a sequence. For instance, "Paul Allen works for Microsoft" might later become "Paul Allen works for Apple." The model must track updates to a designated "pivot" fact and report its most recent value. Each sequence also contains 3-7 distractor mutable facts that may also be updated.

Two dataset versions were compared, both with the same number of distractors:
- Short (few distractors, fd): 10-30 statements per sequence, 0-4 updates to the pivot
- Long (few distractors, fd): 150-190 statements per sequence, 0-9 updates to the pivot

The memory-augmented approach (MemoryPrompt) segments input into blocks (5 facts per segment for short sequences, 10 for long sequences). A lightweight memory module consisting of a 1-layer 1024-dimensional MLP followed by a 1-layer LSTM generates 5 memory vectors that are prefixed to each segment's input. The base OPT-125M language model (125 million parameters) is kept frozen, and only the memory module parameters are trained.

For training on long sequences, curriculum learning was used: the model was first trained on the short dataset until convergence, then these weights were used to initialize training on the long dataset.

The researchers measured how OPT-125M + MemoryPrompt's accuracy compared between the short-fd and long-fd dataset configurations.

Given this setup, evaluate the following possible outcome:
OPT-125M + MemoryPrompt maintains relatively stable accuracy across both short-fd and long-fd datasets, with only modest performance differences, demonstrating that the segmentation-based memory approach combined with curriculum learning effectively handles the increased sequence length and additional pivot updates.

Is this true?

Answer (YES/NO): NO